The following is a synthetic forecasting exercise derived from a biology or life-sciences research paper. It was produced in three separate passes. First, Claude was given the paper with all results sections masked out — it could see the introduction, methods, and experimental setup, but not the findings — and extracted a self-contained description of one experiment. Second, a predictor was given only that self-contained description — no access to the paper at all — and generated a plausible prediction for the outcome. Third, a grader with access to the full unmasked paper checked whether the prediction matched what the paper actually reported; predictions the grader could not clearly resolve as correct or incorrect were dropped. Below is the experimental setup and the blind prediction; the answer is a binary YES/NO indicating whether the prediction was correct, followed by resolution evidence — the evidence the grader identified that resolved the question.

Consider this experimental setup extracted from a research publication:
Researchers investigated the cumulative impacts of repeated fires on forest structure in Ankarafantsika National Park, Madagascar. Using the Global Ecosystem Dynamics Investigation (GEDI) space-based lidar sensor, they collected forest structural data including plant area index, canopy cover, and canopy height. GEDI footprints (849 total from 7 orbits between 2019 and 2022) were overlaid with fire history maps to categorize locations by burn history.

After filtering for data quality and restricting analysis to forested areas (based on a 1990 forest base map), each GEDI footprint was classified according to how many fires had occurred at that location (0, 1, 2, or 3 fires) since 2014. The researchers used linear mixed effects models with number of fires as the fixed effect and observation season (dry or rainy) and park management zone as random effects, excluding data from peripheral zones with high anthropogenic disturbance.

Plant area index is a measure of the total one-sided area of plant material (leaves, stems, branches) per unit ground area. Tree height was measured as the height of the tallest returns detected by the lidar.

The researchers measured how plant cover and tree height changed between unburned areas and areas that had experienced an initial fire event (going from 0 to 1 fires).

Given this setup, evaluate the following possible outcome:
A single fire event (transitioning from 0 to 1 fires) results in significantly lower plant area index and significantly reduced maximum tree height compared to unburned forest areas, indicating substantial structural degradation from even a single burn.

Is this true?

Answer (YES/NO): YES